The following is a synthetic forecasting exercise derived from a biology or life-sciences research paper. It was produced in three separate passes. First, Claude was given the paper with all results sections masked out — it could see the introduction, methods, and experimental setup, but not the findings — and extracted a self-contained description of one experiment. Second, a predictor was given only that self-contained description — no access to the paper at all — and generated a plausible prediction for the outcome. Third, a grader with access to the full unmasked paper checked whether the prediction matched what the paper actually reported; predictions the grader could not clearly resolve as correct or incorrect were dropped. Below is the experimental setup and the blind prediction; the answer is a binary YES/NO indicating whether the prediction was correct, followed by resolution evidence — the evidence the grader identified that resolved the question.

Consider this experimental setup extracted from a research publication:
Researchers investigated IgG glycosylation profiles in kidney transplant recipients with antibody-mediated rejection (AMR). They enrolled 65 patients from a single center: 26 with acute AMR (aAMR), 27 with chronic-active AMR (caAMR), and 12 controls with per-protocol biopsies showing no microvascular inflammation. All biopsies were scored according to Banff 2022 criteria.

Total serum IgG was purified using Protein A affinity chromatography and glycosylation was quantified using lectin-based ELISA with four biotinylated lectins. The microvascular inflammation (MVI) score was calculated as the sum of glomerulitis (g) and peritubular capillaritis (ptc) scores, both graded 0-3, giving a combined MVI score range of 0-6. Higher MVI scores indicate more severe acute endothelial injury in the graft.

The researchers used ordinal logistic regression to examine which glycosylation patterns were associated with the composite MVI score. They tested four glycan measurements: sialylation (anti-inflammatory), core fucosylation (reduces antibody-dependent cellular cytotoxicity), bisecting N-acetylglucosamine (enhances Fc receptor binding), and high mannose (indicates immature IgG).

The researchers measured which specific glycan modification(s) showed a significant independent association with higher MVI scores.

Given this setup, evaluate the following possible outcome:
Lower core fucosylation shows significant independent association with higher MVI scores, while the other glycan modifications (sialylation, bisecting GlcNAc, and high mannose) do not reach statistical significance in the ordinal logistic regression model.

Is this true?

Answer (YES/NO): NO